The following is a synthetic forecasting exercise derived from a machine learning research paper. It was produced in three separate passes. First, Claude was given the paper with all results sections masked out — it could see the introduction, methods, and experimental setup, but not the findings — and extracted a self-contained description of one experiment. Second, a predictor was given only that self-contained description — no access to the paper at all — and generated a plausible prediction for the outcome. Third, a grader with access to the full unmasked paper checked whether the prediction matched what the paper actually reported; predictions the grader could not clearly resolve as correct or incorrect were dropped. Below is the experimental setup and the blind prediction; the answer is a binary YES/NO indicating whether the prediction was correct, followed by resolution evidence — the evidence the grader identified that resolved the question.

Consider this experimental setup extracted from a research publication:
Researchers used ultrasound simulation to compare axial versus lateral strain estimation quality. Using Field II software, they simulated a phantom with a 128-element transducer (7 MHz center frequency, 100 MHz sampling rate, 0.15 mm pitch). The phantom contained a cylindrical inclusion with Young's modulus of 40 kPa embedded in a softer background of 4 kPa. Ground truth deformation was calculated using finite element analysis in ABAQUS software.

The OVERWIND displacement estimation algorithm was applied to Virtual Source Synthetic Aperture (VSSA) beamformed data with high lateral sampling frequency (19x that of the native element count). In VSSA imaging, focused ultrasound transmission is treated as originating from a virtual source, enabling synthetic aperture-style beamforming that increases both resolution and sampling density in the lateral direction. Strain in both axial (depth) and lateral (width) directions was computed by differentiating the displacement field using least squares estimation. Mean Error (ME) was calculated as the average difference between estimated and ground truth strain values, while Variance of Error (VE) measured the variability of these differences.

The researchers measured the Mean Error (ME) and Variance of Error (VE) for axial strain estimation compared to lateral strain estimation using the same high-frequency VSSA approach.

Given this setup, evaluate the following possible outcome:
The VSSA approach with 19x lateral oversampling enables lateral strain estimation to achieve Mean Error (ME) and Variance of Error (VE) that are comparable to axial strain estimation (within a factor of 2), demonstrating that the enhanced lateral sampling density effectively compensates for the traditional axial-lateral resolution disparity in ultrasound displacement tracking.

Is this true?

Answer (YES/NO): NO